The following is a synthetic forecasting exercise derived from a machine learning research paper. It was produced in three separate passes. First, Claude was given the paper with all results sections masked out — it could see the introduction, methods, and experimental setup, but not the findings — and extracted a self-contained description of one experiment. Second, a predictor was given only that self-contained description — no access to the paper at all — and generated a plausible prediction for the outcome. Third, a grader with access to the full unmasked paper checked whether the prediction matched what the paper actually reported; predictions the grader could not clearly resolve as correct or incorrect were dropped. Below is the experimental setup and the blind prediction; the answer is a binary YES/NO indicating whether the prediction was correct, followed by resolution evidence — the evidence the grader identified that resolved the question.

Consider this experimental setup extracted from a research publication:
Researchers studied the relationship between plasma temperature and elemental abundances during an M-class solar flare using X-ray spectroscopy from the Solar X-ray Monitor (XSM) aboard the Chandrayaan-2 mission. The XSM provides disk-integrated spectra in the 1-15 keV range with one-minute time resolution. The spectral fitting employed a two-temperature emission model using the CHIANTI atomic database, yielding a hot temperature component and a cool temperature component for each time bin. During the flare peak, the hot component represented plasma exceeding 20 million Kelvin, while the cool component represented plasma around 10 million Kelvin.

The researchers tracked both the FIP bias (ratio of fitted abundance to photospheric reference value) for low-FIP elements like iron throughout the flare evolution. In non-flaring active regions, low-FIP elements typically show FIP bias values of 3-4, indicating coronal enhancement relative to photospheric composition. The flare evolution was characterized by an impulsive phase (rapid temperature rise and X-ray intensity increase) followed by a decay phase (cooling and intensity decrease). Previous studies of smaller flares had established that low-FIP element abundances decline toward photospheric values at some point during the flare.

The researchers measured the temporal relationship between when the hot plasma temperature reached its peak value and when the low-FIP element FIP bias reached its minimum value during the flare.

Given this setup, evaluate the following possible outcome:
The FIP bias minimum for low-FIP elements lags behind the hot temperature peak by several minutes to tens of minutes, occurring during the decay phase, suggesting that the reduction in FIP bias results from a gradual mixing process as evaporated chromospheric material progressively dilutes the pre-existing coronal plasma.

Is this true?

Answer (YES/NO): NO